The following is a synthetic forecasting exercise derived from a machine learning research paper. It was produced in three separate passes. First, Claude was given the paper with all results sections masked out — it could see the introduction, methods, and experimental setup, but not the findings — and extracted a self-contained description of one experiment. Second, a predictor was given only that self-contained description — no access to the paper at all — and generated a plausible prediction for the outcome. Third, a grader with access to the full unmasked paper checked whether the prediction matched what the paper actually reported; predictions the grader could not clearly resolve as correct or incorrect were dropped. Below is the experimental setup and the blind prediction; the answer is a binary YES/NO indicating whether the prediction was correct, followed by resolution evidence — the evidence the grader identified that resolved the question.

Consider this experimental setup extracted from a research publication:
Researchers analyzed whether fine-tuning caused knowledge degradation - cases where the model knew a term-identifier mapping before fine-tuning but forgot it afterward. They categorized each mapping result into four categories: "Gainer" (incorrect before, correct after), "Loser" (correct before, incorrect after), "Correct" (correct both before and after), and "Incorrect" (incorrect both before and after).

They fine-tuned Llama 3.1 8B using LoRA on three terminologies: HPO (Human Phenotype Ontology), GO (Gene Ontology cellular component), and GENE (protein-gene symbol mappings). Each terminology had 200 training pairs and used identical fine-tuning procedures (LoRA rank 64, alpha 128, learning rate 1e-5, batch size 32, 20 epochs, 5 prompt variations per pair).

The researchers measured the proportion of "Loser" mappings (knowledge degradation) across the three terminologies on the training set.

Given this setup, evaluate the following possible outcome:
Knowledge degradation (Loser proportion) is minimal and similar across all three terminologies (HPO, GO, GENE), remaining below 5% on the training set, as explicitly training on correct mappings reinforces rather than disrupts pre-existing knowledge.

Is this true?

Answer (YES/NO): NO